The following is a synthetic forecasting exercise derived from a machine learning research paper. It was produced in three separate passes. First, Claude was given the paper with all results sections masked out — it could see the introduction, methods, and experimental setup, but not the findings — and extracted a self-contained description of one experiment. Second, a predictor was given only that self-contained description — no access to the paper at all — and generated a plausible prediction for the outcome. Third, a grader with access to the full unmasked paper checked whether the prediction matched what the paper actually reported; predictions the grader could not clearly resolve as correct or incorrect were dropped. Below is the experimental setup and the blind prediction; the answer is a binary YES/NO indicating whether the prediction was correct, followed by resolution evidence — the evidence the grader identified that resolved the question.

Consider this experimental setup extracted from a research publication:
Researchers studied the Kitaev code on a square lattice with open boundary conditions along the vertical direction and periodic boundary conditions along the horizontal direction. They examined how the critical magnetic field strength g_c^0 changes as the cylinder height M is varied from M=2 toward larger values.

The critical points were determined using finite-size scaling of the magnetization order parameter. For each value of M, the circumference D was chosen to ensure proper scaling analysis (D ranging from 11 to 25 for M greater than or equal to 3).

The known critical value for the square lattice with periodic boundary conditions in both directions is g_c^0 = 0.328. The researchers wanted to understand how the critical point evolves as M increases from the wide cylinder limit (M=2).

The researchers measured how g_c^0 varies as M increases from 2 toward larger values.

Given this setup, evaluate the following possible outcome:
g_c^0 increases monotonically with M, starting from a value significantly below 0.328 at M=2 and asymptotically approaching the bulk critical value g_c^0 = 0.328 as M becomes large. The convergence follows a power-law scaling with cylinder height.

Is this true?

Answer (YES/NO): NO